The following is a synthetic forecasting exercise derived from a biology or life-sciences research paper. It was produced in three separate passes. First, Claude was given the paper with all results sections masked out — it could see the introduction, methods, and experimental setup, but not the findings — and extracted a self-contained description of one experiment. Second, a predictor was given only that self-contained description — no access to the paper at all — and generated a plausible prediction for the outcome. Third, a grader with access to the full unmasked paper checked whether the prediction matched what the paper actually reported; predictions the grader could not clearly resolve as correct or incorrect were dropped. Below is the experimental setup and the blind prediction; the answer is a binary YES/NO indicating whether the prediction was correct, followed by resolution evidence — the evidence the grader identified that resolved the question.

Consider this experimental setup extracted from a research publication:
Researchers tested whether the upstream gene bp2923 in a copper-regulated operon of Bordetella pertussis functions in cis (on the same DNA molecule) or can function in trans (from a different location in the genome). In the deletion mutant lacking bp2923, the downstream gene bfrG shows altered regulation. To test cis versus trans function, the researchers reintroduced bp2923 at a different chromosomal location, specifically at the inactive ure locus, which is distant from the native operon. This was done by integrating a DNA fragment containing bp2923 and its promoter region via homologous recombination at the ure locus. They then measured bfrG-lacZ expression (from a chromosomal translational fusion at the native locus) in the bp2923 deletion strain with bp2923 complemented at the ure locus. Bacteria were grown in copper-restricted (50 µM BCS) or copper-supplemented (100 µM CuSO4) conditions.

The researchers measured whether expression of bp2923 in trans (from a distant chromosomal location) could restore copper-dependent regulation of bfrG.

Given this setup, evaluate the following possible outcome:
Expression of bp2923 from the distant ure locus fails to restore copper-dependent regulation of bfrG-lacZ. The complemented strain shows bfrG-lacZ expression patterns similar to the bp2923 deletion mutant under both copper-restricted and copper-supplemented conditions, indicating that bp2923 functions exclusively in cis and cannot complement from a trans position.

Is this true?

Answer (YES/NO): YES